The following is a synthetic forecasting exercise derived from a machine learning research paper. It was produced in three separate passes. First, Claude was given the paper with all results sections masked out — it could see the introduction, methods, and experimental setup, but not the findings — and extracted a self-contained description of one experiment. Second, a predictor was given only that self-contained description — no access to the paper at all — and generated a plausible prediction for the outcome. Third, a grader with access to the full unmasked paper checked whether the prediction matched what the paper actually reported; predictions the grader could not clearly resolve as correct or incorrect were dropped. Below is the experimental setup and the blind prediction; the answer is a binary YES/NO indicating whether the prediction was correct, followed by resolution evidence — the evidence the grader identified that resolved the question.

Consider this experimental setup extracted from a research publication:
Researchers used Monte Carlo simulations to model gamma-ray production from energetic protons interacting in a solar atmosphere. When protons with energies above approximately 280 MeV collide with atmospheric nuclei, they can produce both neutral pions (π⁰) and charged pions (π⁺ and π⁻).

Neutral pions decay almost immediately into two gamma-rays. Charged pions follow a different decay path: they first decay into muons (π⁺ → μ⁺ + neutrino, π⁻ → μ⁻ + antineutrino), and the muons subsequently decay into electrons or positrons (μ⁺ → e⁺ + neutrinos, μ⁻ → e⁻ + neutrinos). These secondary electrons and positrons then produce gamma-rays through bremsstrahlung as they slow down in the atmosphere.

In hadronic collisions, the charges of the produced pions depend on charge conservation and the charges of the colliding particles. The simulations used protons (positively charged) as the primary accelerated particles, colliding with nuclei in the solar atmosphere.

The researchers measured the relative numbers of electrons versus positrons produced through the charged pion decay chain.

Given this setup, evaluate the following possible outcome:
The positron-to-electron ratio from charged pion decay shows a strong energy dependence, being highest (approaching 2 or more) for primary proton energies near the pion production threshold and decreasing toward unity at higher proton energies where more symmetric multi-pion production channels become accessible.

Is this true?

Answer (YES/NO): NO